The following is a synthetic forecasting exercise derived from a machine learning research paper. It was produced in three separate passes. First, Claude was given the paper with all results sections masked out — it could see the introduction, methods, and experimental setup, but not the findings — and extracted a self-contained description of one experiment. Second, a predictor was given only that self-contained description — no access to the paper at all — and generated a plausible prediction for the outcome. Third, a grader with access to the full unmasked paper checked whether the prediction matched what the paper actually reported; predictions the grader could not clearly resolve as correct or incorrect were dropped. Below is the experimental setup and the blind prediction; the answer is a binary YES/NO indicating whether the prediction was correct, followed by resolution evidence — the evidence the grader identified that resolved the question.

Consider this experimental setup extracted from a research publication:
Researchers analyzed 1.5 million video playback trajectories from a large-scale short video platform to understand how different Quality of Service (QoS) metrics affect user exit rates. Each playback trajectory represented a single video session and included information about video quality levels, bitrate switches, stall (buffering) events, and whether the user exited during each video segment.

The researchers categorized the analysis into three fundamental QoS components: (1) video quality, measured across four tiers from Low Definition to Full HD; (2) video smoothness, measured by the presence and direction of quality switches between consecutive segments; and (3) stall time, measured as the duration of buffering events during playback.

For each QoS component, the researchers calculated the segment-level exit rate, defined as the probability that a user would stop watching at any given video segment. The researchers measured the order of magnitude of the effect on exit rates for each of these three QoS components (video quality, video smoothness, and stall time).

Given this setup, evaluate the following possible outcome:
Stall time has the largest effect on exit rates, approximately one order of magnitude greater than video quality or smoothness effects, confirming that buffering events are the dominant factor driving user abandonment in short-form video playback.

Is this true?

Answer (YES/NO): NO